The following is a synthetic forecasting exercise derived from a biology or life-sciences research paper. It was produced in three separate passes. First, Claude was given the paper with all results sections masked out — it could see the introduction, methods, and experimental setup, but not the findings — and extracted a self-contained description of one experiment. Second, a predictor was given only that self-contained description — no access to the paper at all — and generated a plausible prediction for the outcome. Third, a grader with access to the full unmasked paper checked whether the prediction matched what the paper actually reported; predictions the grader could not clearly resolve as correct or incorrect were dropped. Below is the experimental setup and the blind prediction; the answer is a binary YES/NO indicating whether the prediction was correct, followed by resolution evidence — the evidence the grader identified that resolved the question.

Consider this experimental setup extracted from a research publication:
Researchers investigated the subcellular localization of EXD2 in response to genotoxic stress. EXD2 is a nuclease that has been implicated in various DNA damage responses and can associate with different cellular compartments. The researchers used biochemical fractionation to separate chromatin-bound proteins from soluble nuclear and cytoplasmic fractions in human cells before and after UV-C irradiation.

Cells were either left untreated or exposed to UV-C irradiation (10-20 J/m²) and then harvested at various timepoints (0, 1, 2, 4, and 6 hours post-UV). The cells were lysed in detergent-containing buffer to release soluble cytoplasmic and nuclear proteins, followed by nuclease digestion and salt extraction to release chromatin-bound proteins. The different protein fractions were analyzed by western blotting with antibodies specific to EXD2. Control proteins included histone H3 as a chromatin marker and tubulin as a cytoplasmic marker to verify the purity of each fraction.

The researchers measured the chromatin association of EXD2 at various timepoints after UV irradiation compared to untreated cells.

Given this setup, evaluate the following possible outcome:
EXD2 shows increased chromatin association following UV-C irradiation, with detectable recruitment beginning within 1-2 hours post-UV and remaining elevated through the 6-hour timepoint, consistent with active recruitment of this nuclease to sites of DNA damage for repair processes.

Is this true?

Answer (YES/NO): NO